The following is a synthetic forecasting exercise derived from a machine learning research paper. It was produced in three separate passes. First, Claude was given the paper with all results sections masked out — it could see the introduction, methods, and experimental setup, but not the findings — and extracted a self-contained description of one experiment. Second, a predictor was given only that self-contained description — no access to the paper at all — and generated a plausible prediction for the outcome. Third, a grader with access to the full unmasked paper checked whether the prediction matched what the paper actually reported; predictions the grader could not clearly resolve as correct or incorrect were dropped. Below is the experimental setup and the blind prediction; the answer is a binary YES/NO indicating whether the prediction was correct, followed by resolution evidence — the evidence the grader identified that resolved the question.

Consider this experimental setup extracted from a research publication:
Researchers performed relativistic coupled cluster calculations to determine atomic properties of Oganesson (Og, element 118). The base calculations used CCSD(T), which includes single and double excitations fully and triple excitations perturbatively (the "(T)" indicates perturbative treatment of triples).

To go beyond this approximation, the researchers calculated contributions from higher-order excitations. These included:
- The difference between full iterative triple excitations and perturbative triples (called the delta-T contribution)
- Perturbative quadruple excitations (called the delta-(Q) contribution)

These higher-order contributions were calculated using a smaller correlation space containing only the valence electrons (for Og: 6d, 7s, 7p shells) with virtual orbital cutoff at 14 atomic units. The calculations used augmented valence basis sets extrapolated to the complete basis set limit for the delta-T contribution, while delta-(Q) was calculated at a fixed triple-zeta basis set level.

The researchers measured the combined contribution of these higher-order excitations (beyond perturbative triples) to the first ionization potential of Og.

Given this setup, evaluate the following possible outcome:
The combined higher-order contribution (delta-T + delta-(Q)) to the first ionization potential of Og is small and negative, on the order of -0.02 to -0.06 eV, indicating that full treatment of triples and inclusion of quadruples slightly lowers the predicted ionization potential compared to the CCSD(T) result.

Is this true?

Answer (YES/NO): NO